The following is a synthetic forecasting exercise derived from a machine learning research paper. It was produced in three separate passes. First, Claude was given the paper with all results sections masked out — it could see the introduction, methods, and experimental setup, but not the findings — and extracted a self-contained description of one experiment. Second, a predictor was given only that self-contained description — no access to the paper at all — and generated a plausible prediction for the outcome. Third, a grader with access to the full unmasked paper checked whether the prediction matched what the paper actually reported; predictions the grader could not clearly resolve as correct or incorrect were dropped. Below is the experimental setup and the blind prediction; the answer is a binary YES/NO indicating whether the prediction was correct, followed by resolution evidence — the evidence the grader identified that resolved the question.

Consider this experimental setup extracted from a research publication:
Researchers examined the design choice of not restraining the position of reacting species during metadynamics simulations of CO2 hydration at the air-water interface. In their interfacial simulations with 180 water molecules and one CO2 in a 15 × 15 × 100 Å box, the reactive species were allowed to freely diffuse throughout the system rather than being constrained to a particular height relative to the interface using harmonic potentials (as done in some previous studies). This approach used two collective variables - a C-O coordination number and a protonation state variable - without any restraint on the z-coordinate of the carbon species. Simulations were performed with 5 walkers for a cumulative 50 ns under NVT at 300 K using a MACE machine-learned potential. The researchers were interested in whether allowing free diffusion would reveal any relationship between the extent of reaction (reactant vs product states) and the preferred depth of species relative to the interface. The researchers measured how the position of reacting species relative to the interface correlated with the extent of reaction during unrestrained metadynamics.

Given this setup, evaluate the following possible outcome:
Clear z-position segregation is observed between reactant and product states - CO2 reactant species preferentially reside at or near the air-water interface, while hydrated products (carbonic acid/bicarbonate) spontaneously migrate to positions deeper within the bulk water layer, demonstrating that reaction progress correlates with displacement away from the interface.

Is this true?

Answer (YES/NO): NO